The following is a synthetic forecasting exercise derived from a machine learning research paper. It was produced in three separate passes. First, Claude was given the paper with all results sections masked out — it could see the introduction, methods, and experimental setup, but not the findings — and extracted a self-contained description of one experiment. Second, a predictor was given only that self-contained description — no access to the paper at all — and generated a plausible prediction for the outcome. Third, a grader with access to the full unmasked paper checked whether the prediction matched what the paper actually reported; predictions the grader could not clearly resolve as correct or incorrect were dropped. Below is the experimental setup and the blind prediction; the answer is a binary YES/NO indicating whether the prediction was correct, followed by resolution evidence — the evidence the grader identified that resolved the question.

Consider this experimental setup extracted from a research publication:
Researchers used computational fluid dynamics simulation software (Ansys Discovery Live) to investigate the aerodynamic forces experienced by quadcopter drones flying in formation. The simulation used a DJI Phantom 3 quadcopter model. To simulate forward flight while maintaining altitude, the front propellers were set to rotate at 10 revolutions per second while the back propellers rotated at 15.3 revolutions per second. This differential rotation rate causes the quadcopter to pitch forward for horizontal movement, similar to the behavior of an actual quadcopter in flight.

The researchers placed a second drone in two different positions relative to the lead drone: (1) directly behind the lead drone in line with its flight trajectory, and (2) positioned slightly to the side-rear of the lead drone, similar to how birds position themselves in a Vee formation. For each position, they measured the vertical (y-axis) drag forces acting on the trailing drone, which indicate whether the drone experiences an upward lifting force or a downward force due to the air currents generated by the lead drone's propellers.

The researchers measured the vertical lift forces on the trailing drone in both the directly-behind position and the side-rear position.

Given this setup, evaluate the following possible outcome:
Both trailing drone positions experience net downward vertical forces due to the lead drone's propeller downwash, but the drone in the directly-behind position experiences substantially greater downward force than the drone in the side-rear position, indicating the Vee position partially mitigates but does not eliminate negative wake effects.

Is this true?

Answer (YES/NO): NO